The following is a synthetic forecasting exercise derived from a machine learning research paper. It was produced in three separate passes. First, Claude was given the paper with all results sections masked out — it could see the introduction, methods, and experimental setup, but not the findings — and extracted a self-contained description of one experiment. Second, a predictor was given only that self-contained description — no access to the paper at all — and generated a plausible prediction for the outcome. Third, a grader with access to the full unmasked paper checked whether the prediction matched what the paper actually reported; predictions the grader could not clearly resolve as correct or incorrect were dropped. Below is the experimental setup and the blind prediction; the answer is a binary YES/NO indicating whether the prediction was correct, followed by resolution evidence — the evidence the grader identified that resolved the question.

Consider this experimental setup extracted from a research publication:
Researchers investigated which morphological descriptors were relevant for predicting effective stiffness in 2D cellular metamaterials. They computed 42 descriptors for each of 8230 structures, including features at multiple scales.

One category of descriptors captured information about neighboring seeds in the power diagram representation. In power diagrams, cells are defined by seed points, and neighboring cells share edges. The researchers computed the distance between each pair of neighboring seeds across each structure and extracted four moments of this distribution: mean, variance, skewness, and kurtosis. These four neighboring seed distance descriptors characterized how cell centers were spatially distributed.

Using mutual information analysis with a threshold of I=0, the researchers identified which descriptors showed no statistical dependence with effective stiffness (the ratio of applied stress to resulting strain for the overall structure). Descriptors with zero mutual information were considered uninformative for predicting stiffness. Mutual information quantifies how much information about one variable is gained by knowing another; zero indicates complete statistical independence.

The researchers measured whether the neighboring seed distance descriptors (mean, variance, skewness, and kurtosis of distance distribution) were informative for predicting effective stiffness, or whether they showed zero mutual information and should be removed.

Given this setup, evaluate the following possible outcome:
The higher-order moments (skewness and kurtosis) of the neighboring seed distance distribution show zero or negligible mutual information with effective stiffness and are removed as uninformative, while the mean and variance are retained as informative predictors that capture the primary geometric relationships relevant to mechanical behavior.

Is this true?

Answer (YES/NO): NO